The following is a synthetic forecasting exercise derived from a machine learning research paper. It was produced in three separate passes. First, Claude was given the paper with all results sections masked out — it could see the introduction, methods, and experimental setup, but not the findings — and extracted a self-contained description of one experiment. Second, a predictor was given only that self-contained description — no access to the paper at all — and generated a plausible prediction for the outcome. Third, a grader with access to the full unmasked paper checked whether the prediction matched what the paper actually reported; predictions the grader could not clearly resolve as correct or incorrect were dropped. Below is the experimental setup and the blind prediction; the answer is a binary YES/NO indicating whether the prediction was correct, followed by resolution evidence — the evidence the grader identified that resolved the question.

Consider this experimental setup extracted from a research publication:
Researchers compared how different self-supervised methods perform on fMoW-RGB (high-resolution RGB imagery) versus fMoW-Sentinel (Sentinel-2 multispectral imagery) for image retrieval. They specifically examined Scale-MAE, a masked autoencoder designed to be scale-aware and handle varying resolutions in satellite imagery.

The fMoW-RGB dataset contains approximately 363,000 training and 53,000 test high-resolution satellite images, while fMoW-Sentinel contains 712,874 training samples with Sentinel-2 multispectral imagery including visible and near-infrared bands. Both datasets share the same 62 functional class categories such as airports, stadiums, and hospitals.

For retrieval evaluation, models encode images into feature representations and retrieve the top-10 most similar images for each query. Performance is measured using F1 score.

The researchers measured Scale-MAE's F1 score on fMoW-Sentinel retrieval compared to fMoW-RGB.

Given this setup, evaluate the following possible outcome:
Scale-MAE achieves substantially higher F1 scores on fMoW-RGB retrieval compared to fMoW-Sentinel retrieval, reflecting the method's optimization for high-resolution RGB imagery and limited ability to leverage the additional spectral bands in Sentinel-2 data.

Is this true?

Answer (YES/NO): NO